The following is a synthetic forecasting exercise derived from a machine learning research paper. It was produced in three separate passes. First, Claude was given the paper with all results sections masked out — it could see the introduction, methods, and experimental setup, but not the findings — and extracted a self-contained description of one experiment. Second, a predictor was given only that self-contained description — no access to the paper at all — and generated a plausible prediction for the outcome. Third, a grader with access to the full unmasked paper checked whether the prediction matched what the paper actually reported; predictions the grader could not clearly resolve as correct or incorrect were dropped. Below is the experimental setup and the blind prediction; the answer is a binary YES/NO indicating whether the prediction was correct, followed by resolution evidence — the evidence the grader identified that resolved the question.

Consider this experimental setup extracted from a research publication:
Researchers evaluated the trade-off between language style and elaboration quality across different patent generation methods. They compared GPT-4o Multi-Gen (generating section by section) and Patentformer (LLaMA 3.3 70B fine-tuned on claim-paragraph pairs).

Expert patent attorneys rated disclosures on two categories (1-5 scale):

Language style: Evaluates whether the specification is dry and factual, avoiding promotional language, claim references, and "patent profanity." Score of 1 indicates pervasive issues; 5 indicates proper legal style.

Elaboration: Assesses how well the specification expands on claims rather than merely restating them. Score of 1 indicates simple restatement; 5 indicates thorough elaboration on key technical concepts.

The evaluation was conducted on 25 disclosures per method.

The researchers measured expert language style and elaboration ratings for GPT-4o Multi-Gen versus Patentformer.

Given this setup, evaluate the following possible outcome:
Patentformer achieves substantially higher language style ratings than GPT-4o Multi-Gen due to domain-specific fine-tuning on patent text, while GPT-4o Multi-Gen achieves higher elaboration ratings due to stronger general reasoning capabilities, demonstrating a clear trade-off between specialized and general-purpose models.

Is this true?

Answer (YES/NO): NO